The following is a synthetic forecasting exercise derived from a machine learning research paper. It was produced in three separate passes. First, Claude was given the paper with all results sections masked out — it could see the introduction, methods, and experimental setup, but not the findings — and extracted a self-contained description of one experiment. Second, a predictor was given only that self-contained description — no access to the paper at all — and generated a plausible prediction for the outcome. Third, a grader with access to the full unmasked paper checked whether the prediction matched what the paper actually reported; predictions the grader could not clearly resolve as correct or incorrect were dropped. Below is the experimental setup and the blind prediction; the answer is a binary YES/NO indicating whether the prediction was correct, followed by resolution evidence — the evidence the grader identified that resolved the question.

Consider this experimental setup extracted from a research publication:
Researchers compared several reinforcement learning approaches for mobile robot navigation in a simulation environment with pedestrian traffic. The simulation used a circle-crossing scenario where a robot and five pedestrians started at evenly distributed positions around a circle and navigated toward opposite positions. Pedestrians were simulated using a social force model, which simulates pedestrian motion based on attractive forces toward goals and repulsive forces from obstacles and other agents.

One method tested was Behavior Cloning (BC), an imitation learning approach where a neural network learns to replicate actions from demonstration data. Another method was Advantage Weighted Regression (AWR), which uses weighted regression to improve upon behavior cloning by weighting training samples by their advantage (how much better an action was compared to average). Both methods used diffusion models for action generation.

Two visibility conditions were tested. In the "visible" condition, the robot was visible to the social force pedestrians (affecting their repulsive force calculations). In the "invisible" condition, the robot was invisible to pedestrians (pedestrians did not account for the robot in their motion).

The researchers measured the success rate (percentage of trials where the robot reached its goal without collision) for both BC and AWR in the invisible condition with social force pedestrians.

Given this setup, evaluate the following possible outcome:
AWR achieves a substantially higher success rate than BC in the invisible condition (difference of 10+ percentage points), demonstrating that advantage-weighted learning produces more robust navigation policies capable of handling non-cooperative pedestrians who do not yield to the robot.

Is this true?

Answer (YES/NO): YES